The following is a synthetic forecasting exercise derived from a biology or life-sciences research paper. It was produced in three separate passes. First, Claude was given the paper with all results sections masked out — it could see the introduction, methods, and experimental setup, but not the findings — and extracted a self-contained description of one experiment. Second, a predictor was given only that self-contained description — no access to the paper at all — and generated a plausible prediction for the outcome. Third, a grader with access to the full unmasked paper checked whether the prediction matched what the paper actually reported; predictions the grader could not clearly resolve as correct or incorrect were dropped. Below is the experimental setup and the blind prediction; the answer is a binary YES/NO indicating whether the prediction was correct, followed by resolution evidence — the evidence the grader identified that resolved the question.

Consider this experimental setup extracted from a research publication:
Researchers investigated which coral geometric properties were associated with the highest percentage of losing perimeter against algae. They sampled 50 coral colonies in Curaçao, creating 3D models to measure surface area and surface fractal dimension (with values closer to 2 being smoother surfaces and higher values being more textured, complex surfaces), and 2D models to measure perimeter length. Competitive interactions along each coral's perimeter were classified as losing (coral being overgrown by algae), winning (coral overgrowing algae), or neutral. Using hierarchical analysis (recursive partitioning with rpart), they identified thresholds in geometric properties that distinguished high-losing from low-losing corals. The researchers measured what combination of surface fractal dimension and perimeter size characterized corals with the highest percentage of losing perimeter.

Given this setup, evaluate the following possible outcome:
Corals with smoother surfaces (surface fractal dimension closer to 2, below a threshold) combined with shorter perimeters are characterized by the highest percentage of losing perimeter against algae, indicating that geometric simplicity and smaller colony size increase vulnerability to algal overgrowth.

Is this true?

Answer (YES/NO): YES